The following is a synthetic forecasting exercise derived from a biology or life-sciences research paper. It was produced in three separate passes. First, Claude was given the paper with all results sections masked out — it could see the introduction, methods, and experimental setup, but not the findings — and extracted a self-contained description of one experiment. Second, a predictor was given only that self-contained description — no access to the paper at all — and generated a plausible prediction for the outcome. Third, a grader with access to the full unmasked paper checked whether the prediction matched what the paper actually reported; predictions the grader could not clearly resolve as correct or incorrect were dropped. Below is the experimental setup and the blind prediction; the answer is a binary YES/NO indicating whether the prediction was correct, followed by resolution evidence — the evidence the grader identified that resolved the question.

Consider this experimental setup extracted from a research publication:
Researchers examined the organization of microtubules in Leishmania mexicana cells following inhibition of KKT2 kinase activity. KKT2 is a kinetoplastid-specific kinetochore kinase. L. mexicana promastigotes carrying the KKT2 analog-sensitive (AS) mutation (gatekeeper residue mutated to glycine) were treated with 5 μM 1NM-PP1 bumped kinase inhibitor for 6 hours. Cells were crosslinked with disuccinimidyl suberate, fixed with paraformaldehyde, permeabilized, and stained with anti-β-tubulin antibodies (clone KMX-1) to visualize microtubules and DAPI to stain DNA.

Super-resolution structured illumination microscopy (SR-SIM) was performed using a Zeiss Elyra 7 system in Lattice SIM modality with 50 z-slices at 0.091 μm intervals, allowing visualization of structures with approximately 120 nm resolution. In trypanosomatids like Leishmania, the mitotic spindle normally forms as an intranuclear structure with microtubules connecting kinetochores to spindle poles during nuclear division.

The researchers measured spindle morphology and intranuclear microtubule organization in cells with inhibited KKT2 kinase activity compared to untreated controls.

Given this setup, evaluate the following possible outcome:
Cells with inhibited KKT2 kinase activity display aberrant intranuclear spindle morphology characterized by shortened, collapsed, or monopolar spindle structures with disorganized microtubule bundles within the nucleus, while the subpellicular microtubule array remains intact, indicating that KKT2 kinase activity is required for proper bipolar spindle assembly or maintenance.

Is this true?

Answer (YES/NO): NO